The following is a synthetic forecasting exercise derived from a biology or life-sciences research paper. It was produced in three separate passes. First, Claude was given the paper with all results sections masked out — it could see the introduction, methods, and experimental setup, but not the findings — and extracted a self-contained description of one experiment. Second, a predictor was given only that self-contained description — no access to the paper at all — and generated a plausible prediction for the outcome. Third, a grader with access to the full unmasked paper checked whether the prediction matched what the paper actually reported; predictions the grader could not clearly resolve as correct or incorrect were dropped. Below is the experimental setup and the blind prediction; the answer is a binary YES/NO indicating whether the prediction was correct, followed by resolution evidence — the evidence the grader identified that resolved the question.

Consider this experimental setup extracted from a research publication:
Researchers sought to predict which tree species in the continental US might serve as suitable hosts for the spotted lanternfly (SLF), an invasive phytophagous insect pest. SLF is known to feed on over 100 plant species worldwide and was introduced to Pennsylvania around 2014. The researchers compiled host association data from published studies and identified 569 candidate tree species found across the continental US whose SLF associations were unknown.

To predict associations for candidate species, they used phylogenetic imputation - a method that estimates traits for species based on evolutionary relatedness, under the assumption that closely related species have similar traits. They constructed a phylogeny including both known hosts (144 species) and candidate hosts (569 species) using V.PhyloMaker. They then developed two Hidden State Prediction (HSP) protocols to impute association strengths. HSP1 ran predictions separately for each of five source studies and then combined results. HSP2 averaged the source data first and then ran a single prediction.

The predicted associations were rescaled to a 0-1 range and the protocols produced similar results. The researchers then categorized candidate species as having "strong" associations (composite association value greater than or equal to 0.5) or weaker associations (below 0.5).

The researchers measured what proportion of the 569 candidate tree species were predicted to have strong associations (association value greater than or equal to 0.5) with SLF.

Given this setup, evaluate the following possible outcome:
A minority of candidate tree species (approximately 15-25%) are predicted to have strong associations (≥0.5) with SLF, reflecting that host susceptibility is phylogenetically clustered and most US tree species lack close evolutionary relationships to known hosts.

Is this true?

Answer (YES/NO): NO